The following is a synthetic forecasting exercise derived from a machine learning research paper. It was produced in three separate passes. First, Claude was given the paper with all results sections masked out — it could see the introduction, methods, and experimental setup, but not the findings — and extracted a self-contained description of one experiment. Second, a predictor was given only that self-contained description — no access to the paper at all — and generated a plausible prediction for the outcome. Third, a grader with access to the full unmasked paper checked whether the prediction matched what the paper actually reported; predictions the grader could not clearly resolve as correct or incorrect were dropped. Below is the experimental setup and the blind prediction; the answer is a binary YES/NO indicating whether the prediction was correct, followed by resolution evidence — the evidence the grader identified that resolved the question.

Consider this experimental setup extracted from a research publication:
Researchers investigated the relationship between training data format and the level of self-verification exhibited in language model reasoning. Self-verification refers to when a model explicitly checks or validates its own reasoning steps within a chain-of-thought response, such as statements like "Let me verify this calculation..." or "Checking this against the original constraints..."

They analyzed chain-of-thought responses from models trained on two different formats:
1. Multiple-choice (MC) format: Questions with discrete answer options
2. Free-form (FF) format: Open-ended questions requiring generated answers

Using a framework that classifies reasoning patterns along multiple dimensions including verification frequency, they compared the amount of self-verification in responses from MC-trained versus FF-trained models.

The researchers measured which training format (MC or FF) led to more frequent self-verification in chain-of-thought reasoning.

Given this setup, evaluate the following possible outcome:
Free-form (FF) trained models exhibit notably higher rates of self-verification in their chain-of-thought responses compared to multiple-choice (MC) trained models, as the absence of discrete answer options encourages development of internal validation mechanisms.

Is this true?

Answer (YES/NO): YES